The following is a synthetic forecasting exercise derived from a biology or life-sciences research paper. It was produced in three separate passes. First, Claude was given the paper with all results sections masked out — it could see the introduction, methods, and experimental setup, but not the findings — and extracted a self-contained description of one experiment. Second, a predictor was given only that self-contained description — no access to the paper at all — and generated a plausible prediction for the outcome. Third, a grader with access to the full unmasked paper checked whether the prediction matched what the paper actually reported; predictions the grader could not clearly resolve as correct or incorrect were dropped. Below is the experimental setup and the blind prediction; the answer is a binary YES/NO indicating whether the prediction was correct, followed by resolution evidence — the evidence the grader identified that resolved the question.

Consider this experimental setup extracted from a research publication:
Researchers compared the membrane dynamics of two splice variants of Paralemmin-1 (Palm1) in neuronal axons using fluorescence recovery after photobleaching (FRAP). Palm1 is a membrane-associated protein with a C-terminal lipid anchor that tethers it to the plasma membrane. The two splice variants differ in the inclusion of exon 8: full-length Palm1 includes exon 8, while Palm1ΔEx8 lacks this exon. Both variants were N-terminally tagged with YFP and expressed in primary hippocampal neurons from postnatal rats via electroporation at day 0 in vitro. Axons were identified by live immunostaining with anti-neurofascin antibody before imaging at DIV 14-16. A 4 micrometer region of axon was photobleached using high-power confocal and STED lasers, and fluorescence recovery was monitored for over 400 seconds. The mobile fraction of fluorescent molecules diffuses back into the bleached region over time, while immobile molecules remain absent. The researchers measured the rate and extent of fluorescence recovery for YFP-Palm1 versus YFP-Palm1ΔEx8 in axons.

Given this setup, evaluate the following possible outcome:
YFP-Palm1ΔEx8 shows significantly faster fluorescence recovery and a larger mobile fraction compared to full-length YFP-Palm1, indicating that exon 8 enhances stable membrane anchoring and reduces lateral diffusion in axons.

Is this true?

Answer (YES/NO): NO